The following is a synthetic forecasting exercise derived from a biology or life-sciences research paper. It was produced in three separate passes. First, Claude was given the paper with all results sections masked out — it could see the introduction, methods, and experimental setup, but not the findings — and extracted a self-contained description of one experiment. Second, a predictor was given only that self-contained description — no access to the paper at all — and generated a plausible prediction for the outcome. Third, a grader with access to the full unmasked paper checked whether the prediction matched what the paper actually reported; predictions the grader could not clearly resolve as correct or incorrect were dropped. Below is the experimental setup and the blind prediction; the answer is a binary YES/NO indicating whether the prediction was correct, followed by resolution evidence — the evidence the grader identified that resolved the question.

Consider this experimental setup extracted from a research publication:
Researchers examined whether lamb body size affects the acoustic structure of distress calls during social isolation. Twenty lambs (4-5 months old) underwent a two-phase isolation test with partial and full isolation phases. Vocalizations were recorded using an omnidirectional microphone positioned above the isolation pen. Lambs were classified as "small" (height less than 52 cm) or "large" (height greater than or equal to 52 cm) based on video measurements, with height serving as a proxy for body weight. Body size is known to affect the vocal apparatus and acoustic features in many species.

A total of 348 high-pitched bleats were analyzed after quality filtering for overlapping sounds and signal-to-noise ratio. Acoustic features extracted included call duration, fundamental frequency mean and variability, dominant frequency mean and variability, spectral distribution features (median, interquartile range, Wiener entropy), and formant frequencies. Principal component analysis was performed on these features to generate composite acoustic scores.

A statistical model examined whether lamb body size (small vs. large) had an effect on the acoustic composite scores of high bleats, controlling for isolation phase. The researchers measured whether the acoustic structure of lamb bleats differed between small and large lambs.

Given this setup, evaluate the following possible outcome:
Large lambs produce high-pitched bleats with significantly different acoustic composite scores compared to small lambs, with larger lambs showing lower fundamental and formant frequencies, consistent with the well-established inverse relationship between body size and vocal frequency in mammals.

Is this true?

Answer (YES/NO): YES